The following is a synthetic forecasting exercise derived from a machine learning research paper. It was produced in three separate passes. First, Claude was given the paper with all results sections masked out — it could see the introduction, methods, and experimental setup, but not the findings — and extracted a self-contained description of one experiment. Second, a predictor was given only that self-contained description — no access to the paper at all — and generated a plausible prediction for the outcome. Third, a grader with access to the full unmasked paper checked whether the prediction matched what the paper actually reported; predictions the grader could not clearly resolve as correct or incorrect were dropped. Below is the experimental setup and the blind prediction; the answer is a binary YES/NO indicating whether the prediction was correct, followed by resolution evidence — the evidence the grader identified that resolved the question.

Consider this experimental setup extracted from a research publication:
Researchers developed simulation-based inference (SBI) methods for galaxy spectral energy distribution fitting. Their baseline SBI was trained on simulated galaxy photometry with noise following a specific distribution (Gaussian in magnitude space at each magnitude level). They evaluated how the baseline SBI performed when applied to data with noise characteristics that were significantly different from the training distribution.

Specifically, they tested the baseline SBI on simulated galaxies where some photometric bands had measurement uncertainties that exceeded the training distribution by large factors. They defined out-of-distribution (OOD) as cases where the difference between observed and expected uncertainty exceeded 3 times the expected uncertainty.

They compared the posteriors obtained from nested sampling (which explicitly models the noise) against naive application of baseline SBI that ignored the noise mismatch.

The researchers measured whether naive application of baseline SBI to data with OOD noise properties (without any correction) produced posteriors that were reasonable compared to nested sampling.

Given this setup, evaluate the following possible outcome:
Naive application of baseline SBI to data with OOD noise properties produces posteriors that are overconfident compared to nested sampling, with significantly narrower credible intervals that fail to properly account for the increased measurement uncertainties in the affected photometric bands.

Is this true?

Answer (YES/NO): YES